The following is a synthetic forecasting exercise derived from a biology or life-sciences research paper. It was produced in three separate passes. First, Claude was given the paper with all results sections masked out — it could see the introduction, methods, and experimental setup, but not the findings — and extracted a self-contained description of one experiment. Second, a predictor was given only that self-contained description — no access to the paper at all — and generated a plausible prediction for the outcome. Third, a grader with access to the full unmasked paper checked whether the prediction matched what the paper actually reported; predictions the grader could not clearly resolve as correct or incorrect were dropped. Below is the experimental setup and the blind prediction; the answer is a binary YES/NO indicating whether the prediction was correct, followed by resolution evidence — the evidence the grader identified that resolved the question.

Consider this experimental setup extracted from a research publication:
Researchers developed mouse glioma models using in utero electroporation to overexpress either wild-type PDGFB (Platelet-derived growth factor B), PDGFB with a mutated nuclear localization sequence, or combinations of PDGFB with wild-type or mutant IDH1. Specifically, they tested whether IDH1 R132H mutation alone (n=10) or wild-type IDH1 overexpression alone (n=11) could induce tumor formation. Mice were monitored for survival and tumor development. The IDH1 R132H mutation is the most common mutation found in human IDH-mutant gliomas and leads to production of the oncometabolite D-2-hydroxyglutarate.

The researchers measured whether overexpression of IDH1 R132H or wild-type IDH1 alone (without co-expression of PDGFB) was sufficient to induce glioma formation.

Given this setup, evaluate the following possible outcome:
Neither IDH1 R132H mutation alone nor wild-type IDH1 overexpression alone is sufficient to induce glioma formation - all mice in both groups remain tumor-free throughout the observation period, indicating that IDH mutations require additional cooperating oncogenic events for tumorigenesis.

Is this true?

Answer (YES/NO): YES